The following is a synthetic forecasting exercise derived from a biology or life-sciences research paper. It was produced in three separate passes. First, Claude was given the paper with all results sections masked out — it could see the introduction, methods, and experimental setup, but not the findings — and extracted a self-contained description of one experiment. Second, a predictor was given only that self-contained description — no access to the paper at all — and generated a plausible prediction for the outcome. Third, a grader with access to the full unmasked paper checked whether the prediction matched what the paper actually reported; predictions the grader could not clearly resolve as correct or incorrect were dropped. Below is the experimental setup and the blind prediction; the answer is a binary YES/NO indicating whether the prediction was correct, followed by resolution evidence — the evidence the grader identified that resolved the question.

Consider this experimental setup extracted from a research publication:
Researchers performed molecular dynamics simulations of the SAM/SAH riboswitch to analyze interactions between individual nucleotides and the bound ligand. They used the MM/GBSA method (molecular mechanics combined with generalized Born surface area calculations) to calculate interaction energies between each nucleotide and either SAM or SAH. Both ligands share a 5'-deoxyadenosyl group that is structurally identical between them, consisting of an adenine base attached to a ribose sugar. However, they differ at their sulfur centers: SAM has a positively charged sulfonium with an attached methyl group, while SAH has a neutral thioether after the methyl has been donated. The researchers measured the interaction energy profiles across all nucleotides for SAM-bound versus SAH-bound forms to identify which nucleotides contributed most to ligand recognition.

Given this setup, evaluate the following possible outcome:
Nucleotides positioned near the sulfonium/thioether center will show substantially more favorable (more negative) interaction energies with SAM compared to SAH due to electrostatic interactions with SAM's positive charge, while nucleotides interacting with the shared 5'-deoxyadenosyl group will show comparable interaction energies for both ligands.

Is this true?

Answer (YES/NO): NO